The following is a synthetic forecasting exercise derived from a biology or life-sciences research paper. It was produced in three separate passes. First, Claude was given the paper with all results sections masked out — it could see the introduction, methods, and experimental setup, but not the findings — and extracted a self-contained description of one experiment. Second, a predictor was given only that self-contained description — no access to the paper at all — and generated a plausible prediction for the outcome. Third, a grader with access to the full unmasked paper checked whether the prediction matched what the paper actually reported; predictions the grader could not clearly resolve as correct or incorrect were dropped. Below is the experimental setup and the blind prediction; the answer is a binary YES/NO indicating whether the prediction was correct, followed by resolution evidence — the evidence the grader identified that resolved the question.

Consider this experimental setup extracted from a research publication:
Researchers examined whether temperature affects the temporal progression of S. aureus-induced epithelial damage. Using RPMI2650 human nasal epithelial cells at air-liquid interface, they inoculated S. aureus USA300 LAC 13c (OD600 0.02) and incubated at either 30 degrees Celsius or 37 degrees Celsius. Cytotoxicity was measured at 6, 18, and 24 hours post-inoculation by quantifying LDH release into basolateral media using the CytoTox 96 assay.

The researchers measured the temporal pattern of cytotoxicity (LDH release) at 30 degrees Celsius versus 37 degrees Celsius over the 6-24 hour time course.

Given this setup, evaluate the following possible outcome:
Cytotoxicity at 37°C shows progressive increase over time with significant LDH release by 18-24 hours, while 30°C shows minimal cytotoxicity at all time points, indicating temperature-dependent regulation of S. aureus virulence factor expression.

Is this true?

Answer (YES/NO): NO